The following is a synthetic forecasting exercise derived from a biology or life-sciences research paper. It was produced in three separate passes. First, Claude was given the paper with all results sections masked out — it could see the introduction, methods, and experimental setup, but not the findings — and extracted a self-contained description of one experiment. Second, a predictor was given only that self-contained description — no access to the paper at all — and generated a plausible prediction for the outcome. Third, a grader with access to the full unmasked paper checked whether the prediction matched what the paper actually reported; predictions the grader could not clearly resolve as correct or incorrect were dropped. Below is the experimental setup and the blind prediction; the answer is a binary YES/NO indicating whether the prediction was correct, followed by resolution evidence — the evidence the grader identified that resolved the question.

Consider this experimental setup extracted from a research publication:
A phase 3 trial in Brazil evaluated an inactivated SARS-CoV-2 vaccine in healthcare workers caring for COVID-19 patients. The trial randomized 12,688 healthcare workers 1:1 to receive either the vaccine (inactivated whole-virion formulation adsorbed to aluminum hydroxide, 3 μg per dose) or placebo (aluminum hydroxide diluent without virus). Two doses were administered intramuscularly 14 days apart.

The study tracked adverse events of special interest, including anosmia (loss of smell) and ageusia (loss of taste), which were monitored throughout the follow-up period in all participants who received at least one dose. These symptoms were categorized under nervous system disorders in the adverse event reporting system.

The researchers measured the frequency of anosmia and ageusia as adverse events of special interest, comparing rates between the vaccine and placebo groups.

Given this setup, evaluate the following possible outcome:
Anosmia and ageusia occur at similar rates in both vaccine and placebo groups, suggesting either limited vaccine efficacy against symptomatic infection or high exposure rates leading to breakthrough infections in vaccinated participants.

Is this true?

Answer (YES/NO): NO